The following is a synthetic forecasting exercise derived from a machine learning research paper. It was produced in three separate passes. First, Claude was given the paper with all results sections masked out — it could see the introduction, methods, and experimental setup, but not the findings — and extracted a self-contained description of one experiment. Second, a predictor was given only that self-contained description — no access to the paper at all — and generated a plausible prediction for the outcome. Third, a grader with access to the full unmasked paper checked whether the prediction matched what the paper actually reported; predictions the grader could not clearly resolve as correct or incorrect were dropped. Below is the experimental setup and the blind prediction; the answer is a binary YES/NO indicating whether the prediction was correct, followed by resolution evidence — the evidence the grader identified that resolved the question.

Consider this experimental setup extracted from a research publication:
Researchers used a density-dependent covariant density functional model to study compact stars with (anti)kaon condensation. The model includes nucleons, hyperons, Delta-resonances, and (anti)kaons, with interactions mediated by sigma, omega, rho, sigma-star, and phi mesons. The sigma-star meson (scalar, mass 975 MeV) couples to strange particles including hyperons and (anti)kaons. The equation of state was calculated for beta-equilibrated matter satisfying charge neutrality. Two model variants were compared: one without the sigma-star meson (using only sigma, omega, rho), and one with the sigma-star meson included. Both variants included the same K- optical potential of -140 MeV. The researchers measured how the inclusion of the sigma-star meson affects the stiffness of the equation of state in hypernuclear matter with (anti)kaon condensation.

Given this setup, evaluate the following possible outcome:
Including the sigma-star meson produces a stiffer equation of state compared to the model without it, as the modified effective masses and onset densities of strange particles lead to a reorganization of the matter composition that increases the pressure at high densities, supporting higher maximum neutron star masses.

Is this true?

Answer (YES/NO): NO